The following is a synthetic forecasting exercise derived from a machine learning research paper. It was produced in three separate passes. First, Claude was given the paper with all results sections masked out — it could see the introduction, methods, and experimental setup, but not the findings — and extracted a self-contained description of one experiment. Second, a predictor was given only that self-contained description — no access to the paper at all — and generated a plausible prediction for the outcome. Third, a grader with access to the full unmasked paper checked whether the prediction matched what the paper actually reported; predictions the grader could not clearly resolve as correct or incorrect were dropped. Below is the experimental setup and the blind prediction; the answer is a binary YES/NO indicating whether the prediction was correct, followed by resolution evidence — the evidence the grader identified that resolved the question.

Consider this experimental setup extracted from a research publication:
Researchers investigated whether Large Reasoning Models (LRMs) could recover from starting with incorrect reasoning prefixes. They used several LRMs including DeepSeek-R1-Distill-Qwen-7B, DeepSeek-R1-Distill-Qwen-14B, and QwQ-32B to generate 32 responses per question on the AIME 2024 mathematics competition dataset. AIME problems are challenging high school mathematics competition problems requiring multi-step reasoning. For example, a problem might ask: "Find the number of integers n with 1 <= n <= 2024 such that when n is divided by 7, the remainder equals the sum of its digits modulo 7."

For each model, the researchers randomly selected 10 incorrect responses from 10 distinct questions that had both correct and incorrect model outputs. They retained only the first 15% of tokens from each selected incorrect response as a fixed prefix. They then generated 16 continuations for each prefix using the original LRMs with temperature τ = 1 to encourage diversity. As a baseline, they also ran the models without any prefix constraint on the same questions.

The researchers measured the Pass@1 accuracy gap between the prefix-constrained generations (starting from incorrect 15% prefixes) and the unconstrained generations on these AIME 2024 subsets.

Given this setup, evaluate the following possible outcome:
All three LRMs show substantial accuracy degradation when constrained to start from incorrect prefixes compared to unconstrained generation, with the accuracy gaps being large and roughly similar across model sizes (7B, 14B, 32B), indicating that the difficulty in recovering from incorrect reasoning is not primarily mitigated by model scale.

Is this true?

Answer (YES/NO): YES